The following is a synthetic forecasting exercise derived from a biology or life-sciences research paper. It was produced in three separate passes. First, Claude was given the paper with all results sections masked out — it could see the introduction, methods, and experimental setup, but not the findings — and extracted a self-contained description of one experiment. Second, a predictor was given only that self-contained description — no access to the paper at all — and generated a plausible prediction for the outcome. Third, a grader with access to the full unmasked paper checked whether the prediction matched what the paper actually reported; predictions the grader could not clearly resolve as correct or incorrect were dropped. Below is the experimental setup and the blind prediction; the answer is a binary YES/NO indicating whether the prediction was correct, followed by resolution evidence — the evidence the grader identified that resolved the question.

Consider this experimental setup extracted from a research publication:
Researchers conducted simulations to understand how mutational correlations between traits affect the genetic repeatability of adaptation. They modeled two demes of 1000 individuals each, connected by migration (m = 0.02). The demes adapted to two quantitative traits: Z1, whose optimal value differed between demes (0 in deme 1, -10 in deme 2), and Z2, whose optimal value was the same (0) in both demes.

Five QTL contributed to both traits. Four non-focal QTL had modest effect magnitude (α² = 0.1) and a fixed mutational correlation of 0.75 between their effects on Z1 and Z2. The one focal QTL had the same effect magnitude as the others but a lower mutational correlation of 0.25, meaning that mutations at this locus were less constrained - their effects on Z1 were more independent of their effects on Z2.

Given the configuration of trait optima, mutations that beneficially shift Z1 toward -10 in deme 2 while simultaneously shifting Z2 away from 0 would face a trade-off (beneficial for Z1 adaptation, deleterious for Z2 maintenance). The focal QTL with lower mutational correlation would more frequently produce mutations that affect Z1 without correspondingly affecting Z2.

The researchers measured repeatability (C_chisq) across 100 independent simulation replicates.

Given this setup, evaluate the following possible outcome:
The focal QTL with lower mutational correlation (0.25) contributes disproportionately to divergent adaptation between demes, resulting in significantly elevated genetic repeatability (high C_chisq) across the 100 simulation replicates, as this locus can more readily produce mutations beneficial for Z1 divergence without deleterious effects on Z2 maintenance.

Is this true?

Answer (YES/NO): YES